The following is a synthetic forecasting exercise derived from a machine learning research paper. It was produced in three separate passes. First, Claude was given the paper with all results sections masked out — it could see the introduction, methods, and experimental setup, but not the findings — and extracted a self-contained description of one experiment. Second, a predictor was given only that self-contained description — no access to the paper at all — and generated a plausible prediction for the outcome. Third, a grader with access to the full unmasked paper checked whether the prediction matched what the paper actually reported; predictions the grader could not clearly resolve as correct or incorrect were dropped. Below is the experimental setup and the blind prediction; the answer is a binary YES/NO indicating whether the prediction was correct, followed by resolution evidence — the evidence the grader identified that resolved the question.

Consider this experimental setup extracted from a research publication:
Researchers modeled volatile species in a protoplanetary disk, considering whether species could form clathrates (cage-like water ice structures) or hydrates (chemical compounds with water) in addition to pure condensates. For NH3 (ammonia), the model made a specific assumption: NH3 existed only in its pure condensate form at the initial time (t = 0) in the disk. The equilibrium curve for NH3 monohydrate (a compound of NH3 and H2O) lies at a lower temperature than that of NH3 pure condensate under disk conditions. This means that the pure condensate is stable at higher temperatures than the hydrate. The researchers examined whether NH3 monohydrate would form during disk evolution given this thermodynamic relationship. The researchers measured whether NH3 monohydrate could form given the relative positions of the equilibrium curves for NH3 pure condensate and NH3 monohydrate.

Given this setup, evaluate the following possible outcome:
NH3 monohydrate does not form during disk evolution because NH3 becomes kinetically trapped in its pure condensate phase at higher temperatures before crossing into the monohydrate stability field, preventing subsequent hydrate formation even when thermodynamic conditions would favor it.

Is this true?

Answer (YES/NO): NO